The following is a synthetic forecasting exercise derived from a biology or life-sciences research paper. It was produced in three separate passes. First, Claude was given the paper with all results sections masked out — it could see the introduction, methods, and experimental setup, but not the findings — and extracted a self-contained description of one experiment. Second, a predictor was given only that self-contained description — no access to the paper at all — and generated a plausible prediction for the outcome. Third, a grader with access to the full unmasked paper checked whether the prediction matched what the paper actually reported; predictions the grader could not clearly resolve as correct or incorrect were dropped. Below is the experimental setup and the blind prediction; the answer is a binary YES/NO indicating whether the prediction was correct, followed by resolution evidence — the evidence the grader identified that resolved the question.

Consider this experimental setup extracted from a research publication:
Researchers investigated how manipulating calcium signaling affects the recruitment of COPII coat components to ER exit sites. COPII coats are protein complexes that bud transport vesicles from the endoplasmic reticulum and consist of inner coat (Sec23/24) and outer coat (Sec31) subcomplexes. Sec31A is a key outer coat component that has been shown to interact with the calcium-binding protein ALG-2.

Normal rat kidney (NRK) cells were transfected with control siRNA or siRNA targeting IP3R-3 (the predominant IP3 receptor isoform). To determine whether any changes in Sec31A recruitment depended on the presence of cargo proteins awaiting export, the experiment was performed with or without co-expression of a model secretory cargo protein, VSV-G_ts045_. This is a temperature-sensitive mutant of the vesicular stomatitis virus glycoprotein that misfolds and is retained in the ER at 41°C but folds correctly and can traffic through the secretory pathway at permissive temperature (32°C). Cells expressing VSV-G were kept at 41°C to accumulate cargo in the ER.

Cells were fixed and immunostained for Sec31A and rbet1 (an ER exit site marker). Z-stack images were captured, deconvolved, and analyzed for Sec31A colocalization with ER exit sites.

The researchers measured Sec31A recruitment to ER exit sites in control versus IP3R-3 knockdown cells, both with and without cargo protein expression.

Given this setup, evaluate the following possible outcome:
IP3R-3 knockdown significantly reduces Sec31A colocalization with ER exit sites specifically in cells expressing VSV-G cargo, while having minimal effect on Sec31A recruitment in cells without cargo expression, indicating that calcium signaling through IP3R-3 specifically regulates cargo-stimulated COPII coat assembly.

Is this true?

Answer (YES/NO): NO